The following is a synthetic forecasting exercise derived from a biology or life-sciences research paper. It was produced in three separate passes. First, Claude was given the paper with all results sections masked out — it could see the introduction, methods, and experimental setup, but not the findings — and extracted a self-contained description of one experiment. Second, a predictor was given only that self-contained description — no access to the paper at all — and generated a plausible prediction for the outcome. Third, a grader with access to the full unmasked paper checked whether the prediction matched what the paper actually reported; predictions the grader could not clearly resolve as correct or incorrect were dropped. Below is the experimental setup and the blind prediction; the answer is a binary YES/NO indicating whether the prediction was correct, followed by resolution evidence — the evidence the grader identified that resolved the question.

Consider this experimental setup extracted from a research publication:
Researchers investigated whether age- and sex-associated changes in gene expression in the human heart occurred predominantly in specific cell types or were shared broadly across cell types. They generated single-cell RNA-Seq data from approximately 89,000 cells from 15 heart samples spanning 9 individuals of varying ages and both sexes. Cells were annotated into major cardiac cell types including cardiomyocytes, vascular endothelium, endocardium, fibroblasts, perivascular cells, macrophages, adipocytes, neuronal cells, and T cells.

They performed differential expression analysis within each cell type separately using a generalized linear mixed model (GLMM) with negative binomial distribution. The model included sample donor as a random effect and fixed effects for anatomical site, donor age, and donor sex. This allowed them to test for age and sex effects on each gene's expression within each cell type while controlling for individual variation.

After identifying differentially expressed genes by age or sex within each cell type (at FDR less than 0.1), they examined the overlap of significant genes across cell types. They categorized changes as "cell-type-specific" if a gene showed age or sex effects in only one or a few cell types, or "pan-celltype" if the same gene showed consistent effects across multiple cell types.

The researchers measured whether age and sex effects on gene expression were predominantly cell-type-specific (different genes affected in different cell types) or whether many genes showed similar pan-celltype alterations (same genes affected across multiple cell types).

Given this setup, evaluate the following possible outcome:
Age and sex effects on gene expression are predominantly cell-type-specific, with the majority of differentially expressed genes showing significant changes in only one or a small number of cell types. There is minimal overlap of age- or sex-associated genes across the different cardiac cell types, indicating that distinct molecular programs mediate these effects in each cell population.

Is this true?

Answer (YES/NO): NO